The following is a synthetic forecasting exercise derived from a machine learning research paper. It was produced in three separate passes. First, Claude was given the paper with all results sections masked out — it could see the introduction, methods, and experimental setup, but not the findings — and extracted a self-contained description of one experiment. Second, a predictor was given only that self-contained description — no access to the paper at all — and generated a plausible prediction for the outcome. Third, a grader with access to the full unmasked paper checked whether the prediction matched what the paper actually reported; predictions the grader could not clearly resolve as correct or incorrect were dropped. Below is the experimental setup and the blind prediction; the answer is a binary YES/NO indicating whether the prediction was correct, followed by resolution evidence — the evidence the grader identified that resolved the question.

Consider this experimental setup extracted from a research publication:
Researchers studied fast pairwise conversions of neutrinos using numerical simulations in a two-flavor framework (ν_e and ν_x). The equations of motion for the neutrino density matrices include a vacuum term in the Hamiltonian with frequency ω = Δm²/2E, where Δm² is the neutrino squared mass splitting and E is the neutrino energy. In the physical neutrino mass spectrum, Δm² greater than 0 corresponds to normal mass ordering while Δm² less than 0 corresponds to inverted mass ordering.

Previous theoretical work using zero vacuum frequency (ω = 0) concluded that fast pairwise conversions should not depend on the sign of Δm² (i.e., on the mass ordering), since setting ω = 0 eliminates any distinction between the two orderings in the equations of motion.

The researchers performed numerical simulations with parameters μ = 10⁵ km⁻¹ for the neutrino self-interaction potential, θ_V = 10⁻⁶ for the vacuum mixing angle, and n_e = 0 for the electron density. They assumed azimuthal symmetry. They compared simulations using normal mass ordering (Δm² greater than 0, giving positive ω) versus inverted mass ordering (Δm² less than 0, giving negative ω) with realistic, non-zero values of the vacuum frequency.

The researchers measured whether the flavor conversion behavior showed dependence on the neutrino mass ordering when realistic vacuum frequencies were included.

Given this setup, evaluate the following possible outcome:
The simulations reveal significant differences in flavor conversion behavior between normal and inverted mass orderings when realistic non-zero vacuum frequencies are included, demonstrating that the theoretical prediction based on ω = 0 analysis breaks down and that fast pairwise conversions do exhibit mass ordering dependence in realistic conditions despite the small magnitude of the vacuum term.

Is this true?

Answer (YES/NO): YES